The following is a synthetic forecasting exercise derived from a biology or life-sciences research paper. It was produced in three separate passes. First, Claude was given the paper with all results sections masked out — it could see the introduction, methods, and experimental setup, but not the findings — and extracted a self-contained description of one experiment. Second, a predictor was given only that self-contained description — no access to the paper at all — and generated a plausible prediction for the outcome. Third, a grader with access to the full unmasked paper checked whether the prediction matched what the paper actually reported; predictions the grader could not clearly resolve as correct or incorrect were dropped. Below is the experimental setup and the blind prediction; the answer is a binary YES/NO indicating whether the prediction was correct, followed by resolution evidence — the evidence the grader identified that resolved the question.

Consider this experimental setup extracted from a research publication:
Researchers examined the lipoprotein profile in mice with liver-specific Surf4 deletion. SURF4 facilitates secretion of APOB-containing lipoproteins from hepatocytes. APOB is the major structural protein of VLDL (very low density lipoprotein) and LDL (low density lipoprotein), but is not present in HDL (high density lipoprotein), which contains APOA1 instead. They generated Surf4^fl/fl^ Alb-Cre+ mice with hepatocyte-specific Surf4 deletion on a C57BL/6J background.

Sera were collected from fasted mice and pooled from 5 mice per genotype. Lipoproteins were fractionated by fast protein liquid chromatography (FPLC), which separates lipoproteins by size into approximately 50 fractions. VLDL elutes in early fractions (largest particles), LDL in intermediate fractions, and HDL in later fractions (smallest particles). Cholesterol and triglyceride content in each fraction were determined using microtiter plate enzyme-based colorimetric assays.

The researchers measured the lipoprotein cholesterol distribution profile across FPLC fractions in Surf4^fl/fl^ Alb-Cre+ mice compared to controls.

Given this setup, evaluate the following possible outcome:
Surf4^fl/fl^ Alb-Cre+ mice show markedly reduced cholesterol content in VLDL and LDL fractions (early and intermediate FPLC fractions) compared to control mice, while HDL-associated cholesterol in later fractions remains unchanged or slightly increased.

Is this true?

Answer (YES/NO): NO